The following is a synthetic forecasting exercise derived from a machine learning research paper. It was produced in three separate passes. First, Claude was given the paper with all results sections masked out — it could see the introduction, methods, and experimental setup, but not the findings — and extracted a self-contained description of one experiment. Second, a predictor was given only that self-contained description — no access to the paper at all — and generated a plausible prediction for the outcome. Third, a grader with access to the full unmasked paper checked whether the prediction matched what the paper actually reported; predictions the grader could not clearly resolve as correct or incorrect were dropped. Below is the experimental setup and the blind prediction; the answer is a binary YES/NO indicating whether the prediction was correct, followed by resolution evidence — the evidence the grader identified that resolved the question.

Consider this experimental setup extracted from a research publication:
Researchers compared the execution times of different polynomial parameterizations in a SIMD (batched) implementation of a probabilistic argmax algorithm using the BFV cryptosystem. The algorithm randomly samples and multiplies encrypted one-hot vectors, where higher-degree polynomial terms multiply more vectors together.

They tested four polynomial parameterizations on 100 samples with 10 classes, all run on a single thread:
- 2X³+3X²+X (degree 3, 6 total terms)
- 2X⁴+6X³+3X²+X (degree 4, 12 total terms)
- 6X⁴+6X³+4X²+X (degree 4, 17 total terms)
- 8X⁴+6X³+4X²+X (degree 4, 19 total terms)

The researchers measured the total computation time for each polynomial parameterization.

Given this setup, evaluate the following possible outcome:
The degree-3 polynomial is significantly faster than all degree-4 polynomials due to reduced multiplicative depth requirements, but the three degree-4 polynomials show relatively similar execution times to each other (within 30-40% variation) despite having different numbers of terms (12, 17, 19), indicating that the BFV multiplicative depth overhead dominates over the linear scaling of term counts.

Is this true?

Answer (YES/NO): NO